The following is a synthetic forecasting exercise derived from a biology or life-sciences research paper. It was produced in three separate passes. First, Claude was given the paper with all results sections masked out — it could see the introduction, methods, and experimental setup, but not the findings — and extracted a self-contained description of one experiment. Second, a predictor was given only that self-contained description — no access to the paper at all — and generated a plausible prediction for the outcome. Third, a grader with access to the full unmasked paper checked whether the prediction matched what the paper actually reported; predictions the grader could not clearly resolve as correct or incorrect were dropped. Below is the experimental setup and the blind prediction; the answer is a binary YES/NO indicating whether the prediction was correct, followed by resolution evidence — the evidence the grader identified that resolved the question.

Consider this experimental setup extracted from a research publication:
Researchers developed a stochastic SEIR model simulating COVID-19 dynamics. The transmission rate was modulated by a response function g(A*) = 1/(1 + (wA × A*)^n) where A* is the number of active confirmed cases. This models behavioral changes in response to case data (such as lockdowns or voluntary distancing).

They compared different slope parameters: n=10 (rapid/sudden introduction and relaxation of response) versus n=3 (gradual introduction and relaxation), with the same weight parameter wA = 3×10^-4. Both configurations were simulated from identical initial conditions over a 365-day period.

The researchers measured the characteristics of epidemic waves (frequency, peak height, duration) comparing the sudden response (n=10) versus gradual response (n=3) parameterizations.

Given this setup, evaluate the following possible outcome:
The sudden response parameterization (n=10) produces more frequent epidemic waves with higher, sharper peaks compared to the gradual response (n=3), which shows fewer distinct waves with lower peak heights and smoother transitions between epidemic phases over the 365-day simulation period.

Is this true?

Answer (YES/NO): YES